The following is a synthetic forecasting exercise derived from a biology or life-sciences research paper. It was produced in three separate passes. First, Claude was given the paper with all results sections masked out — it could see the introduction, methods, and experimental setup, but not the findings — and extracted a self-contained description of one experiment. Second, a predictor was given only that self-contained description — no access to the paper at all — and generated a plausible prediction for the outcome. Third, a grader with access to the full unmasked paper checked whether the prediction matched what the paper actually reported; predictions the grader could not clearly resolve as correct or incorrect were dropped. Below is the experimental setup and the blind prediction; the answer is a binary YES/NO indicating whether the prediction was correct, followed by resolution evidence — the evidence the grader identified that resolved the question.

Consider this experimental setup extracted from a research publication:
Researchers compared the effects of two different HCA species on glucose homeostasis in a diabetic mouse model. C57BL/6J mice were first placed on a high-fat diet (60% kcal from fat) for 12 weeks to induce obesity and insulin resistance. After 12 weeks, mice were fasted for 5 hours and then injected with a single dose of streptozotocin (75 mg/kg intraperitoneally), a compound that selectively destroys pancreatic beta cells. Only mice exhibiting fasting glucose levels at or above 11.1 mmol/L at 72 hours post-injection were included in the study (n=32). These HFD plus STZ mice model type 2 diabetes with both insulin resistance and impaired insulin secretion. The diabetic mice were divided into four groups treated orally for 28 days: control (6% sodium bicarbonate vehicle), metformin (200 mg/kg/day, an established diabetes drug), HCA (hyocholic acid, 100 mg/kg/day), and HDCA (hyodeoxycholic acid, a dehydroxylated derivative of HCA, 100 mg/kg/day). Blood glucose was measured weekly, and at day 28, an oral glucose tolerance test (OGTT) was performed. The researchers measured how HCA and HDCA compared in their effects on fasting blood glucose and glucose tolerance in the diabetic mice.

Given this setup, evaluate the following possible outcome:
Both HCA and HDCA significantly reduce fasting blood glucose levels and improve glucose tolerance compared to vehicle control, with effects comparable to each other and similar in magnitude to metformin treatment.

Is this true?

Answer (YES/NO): YES